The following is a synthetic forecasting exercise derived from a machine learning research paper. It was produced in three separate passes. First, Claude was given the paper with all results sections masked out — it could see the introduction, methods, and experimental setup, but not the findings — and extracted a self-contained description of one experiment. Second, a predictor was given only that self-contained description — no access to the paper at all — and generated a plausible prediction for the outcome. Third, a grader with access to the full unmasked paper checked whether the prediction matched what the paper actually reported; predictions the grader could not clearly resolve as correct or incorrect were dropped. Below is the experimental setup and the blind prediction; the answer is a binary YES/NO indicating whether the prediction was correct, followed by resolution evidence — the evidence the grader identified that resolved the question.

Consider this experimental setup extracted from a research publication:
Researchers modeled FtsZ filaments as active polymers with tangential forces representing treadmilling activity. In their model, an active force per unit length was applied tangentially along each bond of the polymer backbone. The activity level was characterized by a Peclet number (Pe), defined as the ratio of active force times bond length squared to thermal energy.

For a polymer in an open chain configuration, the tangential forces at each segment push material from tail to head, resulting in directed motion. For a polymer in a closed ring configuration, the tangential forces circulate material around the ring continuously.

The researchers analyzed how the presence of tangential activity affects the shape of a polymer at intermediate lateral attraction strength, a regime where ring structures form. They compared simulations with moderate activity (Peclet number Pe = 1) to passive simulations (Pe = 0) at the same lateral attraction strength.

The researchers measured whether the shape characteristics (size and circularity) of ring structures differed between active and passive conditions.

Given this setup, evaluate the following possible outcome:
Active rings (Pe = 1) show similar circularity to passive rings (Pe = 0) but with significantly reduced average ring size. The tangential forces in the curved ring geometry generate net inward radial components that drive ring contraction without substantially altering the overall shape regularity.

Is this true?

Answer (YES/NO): NO